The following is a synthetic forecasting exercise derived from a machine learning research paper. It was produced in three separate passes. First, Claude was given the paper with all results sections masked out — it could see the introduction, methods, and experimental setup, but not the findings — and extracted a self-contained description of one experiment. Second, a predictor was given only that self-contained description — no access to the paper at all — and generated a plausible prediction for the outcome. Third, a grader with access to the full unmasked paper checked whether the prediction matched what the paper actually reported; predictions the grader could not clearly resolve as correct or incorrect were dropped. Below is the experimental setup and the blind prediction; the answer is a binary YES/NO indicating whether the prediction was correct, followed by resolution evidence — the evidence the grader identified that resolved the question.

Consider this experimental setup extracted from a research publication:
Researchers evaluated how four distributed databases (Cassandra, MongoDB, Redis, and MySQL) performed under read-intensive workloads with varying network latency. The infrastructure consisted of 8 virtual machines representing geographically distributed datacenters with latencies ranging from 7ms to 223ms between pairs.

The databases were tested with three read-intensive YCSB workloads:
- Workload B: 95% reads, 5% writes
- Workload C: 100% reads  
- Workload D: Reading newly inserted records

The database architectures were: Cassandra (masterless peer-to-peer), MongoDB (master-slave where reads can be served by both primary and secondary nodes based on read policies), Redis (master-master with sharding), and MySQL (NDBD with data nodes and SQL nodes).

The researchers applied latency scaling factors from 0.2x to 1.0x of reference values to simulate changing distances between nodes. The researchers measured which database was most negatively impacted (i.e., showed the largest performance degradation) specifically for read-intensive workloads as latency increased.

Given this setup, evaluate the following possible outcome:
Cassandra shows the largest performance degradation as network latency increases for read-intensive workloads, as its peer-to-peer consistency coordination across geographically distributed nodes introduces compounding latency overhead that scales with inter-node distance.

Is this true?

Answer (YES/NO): NO